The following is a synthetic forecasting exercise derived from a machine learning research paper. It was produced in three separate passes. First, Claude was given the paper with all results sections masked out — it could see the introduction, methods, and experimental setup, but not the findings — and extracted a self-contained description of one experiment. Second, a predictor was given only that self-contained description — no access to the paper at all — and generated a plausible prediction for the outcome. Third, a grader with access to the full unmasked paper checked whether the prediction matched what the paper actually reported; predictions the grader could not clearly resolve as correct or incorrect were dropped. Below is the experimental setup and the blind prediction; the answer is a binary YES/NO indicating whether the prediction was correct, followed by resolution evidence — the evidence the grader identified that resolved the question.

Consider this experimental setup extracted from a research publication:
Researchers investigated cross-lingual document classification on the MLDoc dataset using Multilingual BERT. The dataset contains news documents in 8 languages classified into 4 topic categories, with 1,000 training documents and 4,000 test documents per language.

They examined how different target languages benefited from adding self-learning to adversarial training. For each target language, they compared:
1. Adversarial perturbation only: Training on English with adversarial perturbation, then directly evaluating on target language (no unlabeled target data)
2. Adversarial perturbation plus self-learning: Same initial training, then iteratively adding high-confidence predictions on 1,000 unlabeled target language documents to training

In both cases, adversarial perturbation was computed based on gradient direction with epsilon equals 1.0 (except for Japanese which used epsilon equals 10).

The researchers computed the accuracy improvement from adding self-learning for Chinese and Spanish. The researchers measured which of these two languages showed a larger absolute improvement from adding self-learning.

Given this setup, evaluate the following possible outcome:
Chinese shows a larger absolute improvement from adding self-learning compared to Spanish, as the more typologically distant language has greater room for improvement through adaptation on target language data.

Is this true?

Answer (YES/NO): NO